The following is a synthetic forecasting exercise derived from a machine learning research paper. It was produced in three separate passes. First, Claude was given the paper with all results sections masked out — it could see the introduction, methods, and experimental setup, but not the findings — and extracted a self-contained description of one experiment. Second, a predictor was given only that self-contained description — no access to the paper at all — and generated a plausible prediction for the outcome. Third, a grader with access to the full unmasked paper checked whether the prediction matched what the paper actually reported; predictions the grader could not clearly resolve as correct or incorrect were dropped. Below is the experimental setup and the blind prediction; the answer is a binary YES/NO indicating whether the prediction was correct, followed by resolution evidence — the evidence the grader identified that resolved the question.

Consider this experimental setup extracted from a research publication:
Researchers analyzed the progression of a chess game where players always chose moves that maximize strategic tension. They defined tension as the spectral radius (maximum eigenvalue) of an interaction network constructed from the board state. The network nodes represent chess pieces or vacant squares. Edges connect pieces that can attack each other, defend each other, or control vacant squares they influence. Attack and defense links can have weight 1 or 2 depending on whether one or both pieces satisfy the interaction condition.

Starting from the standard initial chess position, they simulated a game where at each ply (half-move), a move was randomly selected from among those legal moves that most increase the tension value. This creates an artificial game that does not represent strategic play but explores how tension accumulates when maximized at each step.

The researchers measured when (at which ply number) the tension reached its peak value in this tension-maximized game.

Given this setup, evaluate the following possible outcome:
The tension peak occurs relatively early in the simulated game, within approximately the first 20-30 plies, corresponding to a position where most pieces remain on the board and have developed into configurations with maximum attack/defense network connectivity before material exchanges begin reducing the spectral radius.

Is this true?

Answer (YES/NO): NO